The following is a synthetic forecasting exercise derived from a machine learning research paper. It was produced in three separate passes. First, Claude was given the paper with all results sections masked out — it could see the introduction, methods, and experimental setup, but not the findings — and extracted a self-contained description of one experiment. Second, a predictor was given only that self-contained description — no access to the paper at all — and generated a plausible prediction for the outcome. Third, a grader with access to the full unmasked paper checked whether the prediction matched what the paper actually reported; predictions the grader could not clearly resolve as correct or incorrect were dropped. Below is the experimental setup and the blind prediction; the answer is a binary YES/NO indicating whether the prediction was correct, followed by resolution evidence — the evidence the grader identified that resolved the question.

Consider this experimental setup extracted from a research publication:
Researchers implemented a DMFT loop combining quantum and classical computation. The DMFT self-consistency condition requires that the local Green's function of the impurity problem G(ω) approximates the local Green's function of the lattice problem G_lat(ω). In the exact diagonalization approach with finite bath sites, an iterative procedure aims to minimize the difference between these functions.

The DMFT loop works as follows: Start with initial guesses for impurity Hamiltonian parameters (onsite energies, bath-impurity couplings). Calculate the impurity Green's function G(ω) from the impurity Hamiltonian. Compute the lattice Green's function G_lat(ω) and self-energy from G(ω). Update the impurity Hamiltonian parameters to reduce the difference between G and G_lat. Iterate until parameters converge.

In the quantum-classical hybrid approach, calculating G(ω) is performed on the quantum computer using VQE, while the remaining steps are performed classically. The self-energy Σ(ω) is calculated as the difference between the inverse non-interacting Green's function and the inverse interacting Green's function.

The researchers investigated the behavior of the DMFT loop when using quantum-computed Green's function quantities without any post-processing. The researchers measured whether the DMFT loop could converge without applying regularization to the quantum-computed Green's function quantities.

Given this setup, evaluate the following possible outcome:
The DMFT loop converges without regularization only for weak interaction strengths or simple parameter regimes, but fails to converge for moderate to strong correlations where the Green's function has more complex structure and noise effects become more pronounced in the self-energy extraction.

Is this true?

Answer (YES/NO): NO